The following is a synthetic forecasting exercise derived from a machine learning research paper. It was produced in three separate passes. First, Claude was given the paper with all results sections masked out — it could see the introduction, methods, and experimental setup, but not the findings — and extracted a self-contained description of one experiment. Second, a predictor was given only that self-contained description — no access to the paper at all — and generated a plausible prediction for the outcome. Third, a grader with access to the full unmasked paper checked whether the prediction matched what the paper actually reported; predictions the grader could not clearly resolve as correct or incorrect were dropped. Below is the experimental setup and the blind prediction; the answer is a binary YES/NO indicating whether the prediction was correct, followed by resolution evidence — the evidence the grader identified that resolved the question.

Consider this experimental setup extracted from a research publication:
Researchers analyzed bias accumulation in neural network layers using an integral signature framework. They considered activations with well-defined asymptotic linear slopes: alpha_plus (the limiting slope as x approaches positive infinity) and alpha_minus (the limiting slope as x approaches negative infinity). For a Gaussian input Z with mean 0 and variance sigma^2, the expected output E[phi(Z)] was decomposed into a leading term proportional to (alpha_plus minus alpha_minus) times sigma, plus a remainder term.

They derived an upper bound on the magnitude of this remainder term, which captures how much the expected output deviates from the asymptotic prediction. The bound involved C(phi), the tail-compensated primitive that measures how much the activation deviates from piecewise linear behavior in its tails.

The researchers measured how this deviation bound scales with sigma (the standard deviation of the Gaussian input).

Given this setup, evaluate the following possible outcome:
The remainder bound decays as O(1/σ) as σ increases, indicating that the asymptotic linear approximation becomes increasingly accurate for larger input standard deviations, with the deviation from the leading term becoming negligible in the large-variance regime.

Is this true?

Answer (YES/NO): YES